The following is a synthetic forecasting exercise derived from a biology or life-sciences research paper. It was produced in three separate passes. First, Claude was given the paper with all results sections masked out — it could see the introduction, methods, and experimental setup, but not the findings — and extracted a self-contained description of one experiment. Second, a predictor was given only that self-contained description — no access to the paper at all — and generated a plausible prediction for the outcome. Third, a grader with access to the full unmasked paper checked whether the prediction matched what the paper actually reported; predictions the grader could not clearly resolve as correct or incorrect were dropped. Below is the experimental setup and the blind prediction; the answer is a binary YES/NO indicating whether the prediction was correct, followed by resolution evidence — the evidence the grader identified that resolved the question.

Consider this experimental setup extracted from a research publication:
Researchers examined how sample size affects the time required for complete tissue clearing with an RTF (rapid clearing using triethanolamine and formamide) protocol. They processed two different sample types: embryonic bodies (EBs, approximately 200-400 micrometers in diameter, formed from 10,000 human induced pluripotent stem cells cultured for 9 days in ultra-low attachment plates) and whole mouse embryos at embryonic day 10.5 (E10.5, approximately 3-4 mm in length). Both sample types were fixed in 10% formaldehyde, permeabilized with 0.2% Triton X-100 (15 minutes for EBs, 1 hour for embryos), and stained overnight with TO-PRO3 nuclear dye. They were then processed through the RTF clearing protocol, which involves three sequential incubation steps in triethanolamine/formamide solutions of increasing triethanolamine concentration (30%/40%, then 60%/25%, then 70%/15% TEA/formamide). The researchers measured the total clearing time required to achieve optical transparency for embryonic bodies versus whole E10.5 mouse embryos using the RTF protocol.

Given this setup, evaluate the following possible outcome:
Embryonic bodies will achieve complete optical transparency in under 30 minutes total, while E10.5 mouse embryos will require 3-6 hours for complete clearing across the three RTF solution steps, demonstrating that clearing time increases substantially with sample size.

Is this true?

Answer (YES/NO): NO